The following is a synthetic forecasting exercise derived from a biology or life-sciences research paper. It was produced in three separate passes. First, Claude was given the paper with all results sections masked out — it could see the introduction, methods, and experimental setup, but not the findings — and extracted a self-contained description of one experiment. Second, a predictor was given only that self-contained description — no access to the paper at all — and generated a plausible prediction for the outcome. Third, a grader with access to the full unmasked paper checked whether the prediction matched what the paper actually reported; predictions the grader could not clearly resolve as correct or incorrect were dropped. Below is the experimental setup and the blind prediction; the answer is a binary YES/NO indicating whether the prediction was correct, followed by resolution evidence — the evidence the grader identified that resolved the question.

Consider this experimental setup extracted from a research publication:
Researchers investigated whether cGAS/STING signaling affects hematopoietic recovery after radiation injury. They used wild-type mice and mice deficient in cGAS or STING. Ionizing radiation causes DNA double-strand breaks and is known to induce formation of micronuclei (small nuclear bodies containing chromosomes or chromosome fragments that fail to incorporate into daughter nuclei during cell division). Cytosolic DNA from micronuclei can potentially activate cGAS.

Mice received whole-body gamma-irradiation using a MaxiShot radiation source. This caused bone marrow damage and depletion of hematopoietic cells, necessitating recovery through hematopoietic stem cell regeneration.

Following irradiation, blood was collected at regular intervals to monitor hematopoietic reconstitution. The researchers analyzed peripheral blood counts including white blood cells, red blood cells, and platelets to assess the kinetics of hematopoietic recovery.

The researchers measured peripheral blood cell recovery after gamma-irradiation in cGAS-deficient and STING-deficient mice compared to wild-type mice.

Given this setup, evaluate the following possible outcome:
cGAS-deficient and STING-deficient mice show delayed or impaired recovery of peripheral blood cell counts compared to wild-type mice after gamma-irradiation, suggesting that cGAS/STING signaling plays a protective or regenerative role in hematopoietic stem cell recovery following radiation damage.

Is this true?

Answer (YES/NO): NO